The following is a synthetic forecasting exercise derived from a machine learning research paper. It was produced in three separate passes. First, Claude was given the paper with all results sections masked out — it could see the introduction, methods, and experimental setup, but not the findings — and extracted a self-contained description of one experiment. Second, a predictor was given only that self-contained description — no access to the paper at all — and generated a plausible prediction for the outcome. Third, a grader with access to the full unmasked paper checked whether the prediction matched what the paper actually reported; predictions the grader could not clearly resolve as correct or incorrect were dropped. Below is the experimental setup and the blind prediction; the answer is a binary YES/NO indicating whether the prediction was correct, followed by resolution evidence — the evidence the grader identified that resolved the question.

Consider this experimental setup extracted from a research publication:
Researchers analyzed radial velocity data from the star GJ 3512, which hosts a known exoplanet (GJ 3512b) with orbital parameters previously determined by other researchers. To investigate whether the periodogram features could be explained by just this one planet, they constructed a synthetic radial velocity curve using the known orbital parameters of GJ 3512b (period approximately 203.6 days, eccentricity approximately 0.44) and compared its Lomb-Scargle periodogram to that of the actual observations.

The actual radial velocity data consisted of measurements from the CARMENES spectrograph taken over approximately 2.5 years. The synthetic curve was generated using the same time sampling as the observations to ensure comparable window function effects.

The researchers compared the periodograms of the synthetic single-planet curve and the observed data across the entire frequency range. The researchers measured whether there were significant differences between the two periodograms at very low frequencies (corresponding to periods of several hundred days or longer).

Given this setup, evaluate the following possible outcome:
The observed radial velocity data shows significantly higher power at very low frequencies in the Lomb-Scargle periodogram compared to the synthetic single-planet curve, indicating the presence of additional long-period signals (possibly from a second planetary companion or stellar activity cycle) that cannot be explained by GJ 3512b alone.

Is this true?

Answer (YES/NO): YES